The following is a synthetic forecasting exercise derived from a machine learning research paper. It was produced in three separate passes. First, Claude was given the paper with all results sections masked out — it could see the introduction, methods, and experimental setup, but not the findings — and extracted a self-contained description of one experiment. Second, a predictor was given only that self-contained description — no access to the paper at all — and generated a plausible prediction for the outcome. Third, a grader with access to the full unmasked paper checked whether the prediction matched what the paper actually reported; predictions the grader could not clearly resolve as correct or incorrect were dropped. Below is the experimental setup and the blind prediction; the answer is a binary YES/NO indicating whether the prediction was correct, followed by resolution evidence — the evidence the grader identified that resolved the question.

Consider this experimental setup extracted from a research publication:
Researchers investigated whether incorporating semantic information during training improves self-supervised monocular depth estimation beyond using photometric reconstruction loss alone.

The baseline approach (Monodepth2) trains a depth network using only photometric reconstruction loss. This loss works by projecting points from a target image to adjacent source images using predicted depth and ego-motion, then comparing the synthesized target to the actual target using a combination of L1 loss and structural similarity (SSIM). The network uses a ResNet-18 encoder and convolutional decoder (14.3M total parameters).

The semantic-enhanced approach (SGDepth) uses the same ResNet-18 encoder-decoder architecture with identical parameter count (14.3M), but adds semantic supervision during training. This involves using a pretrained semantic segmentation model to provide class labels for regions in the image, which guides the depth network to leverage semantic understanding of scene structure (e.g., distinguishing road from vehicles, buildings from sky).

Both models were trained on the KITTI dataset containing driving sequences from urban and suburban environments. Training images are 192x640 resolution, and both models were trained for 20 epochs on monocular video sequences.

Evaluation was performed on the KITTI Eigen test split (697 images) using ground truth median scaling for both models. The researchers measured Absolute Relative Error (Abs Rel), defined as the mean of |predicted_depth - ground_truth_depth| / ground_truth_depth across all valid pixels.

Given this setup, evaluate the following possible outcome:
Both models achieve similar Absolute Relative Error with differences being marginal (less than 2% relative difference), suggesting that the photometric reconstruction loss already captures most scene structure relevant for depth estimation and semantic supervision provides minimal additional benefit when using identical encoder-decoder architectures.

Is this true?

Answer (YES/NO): YES